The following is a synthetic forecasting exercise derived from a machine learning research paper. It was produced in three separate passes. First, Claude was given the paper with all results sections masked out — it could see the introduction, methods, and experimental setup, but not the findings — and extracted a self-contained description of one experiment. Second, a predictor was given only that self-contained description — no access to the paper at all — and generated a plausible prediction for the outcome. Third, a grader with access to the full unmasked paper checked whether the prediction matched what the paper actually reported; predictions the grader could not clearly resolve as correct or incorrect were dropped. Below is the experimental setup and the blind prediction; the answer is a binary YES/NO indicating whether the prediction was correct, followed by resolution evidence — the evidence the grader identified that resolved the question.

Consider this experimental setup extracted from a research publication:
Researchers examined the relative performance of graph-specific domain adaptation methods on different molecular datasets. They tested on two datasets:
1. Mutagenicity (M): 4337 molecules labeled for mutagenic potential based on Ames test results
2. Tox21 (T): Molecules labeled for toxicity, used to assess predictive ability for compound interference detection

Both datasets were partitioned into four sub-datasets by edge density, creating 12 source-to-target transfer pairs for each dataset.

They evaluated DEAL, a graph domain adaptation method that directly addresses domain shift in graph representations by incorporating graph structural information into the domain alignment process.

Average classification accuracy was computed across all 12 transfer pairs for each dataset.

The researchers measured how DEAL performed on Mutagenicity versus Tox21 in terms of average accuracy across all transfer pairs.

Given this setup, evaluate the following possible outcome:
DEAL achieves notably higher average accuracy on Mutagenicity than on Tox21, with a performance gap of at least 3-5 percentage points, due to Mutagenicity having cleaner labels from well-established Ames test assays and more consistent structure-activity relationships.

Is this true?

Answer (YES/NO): YES